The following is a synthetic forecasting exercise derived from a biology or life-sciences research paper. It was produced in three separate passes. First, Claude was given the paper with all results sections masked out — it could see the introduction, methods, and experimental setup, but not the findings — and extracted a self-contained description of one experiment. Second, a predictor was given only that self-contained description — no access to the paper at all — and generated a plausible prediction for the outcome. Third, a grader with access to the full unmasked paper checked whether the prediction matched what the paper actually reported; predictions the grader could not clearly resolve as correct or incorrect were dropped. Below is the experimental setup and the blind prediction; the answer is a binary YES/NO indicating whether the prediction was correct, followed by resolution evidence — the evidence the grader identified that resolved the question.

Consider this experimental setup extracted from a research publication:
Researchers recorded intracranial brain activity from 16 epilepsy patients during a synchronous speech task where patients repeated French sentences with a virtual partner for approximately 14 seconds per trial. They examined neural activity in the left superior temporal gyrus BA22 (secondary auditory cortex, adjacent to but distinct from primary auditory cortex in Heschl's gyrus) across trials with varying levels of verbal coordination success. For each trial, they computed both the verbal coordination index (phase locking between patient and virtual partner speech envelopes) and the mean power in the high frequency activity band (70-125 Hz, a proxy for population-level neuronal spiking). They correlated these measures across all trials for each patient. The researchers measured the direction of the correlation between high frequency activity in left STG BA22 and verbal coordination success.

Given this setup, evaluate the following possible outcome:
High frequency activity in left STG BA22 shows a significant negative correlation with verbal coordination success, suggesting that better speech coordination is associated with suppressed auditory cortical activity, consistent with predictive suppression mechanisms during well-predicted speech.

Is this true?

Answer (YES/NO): YES